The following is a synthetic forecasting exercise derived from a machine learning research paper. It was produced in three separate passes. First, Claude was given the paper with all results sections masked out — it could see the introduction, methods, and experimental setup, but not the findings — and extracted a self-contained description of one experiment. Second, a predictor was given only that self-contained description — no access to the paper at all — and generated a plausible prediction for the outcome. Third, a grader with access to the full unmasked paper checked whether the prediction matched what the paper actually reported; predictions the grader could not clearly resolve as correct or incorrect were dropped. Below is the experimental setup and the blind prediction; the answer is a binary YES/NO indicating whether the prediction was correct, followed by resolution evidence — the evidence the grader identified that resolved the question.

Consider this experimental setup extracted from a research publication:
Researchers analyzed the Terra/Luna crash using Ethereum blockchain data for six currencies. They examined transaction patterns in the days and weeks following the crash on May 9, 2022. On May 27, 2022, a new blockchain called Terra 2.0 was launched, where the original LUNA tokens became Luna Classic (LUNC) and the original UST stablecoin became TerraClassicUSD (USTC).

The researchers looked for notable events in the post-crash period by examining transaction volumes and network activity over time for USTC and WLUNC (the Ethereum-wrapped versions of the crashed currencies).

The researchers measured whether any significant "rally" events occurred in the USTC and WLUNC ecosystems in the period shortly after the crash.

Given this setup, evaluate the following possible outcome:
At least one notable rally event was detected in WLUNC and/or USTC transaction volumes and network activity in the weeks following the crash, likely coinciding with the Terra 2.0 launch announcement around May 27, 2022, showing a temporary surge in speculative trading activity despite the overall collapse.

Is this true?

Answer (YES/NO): YES